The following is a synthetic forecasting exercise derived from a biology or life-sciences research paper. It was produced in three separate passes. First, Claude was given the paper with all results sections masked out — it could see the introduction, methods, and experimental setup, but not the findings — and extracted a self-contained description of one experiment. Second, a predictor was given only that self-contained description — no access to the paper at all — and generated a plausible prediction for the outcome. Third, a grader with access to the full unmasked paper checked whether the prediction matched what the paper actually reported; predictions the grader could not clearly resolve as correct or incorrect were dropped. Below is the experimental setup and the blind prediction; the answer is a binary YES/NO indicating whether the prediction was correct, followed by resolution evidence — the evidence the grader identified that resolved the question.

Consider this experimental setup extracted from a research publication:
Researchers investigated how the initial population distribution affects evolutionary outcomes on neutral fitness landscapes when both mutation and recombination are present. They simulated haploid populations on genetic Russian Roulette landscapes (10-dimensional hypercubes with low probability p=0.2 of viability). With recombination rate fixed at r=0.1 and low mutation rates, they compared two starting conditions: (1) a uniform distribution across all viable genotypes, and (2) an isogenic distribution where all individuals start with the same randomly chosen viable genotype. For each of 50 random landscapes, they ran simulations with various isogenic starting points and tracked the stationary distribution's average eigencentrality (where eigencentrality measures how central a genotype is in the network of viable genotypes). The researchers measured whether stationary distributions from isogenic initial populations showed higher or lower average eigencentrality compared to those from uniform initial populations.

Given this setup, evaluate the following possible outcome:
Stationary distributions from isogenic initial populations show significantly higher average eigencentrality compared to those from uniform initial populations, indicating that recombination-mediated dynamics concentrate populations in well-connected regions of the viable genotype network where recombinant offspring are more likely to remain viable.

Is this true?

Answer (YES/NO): NO